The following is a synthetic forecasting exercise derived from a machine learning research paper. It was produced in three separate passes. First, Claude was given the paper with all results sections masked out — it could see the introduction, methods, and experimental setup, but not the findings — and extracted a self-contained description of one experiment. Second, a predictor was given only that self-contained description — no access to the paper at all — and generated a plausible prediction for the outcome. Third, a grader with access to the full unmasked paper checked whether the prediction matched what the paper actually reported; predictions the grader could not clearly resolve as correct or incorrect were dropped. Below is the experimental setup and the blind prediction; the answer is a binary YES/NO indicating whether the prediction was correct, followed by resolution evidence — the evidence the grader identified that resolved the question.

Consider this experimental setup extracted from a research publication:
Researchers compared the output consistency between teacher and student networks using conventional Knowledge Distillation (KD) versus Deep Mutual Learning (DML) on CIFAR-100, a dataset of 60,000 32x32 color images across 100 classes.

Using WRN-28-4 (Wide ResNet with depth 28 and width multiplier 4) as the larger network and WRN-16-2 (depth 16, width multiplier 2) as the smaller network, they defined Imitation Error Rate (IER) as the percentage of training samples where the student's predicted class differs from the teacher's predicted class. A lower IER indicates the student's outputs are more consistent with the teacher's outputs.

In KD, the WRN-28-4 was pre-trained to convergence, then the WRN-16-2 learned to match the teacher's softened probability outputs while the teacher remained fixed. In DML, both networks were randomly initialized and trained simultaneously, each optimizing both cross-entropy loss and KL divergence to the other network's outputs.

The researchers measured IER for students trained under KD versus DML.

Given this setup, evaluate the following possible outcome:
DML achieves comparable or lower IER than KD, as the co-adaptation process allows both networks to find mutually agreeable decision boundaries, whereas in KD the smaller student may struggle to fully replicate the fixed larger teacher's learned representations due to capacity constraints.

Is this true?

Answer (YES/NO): YES